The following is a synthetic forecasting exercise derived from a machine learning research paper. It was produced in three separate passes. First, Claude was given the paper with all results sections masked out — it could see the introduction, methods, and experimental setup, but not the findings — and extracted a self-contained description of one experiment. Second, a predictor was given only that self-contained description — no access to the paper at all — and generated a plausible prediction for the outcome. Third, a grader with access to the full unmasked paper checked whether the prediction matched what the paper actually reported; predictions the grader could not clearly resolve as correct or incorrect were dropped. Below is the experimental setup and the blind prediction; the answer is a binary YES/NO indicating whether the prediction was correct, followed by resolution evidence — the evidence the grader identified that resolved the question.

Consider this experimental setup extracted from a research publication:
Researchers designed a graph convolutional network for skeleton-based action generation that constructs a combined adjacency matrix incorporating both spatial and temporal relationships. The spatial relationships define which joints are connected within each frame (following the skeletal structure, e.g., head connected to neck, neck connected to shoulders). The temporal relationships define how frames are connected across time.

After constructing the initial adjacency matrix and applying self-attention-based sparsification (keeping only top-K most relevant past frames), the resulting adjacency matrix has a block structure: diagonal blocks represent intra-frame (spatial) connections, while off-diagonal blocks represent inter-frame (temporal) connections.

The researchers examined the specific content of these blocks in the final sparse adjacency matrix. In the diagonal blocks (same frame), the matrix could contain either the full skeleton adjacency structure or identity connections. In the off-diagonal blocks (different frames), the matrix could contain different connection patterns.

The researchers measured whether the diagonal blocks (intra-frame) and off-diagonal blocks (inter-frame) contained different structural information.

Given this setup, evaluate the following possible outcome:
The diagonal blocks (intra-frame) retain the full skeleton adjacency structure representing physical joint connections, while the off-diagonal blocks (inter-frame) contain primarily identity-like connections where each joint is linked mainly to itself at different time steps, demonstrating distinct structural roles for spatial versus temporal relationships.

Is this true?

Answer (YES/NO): YES